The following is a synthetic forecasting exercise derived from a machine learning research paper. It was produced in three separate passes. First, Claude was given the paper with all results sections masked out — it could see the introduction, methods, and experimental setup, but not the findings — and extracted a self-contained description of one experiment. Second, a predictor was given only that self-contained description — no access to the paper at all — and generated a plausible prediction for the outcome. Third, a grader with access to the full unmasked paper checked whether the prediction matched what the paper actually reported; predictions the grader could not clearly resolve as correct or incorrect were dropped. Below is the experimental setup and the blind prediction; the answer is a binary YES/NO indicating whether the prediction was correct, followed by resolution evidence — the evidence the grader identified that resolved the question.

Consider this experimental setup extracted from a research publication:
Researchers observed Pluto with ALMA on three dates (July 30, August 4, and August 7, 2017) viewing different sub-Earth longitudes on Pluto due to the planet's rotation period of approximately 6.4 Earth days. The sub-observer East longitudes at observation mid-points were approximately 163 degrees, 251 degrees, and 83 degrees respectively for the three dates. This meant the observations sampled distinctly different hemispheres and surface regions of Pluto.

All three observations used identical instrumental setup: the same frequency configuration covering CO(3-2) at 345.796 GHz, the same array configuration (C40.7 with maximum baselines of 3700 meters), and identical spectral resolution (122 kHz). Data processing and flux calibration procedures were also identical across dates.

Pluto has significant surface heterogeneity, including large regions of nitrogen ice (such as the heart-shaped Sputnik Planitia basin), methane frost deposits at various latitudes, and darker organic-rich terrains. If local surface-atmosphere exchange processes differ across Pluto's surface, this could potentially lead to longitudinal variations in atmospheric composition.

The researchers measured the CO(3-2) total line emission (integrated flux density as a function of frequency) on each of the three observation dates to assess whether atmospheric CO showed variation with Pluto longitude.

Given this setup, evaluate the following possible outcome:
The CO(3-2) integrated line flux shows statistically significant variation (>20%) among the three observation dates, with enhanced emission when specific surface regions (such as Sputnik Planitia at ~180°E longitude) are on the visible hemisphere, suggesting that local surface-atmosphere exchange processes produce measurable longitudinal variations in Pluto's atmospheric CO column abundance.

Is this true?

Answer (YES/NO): NO